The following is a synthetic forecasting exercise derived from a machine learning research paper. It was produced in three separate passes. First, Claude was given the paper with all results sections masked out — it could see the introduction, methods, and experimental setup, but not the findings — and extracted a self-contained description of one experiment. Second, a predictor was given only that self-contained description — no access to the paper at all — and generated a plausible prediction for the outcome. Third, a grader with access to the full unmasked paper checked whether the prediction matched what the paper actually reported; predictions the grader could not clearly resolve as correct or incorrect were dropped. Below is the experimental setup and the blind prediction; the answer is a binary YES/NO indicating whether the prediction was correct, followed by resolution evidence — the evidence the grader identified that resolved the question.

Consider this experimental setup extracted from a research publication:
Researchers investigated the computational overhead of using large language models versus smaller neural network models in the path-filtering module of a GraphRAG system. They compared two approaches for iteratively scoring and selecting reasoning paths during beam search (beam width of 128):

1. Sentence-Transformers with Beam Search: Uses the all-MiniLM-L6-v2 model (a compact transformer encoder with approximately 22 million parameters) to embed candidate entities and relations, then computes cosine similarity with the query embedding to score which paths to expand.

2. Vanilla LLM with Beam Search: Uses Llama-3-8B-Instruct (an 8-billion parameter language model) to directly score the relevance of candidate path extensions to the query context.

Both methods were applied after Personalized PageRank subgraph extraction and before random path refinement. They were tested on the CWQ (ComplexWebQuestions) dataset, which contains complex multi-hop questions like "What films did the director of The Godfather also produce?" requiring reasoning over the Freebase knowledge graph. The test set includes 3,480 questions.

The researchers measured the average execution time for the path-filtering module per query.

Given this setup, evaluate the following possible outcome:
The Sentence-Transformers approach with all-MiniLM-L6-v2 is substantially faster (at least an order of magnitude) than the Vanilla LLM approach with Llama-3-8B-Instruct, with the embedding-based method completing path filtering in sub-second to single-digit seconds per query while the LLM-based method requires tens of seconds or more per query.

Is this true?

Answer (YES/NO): NO